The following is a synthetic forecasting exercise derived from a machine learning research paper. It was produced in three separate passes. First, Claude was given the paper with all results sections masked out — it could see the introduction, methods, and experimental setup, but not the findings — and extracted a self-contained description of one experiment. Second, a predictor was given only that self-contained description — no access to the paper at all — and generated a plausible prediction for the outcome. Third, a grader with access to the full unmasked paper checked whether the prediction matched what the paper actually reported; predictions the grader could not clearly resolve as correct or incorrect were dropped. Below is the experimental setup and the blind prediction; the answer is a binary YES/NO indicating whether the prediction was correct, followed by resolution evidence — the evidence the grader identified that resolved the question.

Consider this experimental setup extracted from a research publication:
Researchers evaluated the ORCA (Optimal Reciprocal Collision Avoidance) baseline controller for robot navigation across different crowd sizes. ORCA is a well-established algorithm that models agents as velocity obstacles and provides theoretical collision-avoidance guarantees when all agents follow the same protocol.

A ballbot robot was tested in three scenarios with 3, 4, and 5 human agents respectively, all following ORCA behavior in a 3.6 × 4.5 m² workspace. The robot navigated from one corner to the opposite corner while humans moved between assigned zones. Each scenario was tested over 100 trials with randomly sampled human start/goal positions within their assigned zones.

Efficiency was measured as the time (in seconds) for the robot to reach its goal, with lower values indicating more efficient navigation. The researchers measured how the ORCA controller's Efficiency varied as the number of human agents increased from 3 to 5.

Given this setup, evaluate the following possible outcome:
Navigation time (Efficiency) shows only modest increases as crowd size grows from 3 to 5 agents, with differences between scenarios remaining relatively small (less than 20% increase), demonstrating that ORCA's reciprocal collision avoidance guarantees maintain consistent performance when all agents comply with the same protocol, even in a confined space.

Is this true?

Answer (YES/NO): YES